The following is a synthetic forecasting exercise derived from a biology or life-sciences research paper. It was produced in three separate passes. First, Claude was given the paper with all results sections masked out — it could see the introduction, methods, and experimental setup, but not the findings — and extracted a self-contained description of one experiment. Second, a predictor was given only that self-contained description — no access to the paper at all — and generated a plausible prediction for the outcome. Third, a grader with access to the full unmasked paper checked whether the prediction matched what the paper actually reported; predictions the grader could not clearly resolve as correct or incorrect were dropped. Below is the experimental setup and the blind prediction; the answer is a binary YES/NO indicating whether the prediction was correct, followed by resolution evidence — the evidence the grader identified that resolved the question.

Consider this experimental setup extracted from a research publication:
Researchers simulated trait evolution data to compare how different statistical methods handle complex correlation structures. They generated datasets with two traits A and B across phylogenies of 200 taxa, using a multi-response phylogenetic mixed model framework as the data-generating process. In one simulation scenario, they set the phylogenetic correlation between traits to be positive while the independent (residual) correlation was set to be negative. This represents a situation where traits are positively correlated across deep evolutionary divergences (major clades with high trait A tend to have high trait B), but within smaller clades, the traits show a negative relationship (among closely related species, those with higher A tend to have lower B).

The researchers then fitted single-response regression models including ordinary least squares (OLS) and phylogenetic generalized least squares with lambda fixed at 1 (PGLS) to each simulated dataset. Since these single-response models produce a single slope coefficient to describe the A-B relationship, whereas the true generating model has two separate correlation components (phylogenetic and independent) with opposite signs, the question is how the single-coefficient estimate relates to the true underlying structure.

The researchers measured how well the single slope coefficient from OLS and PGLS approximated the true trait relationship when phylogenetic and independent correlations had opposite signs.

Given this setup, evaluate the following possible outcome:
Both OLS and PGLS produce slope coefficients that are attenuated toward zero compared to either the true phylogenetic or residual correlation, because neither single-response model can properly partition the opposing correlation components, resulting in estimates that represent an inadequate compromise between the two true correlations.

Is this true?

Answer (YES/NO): NO